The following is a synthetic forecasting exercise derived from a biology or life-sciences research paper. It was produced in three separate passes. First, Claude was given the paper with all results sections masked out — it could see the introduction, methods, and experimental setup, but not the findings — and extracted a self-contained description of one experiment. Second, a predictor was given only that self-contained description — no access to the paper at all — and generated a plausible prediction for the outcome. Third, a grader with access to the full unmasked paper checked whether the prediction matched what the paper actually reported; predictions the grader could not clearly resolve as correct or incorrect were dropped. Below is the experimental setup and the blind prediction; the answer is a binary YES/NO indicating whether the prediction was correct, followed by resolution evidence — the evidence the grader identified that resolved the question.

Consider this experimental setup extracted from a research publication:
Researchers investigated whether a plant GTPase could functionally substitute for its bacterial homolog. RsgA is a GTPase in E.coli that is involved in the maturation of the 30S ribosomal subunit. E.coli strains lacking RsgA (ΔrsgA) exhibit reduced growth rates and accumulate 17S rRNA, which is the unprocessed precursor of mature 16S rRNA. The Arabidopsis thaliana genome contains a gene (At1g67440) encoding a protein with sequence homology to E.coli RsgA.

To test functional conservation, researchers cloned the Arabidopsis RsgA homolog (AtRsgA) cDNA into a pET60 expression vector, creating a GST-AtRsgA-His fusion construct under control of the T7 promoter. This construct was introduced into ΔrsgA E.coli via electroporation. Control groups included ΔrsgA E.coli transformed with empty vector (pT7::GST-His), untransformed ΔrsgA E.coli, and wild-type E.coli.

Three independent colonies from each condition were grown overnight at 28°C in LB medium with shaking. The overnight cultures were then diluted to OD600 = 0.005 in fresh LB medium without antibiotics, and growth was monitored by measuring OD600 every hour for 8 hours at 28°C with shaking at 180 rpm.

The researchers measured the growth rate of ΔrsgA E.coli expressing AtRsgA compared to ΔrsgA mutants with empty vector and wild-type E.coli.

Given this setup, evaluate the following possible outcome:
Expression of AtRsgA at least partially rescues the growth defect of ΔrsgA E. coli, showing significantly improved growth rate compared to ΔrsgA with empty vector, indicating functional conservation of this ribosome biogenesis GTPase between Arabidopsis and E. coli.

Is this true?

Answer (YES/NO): YES